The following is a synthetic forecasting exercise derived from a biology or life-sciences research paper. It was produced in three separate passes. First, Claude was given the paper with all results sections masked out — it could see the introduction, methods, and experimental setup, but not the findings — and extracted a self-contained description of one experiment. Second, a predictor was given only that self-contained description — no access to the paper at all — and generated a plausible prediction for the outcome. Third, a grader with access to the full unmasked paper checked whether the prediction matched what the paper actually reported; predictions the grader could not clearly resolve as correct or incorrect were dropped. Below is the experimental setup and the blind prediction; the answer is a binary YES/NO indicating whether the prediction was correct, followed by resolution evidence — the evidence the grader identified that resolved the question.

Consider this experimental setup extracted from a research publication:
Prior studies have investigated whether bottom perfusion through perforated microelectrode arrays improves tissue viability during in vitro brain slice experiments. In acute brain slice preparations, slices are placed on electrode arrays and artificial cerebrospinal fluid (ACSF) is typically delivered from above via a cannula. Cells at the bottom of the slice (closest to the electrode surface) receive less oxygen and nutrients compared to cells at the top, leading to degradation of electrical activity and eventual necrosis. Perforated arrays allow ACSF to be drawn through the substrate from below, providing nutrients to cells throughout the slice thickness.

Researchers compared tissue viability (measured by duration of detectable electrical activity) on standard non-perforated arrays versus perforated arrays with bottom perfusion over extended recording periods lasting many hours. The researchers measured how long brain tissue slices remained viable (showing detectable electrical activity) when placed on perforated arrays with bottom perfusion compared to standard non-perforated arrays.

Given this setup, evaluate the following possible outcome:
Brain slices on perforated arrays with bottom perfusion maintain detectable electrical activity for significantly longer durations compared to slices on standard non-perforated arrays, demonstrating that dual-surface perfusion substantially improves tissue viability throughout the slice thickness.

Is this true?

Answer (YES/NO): YES